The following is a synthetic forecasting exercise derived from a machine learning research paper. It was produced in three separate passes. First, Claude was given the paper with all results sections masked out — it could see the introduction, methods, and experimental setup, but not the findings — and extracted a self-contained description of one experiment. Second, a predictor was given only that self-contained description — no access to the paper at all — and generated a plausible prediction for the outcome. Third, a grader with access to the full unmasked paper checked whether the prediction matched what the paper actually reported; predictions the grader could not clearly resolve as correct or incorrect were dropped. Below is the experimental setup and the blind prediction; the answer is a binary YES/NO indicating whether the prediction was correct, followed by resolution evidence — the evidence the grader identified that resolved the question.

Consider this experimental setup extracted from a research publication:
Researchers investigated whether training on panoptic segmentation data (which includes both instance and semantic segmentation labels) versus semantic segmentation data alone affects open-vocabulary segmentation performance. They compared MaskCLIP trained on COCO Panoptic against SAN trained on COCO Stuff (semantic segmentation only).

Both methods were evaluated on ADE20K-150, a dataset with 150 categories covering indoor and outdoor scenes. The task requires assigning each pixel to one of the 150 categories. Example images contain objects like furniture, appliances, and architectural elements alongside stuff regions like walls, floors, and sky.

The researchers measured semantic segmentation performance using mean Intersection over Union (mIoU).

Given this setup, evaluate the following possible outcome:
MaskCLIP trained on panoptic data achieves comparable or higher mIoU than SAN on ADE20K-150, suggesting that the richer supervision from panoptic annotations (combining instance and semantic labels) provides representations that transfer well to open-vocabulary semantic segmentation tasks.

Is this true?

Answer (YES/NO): NO